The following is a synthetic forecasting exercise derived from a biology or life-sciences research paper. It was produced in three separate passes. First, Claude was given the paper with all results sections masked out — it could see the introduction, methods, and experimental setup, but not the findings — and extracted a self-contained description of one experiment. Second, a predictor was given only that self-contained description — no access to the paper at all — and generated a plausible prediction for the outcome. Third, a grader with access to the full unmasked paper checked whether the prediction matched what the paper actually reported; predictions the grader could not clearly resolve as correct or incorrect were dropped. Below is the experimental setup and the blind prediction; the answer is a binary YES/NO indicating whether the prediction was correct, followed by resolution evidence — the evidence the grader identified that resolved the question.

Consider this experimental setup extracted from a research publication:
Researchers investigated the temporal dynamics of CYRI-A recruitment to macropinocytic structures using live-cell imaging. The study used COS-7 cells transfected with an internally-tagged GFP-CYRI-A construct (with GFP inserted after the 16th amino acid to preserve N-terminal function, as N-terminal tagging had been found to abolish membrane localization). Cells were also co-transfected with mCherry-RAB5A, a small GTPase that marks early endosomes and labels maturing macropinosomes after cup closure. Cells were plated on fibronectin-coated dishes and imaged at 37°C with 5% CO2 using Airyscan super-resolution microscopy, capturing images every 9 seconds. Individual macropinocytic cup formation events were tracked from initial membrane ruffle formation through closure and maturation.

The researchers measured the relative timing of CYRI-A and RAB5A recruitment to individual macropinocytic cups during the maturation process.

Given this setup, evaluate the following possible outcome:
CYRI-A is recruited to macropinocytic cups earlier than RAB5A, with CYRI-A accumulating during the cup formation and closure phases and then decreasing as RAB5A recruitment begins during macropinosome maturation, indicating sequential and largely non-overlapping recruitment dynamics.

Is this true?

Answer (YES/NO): YES